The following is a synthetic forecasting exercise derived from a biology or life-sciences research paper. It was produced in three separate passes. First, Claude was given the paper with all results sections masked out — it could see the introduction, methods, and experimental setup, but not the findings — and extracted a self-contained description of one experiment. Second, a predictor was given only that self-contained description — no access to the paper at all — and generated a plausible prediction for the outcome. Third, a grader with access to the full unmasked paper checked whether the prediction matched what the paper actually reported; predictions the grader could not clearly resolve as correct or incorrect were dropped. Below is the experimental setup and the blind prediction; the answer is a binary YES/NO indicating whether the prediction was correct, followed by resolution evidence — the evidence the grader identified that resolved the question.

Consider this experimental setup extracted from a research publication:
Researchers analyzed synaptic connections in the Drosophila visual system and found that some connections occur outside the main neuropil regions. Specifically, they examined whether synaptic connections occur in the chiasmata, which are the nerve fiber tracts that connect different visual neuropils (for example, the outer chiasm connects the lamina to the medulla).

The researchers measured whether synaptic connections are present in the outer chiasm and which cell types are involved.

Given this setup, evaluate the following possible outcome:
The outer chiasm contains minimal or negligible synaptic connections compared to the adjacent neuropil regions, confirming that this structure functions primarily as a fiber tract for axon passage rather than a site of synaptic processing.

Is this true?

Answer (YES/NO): NO